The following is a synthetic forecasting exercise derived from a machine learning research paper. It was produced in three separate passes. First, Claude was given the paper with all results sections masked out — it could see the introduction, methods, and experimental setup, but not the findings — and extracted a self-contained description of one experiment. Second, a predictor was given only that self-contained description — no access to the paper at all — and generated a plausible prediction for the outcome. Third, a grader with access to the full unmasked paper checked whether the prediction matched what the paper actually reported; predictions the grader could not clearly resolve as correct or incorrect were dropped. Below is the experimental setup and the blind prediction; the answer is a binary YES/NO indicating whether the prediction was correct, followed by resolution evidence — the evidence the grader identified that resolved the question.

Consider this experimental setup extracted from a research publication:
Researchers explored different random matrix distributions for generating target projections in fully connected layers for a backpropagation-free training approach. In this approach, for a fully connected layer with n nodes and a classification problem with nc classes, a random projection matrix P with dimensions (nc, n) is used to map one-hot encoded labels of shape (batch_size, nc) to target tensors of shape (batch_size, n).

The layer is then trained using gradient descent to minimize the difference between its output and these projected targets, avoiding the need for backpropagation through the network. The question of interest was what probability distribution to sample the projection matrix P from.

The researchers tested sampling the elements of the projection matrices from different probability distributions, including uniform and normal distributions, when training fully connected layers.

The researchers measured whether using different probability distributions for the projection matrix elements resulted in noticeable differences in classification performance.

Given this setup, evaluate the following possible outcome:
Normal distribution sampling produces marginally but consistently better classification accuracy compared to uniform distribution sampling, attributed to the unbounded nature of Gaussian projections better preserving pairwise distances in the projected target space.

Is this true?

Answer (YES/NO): NO